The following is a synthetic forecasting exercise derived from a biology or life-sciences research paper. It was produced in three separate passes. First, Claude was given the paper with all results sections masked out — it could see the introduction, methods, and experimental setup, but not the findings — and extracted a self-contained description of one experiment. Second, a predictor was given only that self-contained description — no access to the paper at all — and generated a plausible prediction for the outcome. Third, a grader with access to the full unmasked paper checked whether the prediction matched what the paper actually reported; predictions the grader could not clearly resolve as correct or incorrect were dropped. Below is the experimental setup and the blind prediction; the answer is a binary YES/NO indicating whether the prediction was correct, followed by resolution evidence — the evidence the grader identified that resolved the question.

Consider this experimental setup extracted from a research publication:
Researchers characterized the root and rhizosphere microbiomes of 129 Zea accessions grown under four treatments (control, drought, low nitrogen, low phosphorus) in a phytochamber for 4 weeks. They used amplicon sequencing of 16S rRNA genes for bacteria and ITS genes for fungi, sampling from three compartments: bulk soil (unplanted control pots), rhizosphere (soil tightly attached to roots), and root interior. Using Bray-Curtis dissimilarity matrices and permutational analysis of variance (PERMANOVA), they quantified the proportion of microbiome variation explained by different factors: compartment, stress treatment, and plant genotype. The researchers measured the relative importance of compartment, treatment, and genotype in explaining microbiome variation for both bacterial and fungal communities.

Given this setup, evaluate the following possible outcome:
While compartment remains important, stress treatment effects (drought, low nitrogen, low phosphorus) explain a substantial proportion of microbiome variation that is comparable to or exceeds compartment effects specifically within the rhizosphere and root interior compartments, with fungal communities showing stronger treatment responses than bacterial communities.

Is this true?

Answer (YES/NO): NO